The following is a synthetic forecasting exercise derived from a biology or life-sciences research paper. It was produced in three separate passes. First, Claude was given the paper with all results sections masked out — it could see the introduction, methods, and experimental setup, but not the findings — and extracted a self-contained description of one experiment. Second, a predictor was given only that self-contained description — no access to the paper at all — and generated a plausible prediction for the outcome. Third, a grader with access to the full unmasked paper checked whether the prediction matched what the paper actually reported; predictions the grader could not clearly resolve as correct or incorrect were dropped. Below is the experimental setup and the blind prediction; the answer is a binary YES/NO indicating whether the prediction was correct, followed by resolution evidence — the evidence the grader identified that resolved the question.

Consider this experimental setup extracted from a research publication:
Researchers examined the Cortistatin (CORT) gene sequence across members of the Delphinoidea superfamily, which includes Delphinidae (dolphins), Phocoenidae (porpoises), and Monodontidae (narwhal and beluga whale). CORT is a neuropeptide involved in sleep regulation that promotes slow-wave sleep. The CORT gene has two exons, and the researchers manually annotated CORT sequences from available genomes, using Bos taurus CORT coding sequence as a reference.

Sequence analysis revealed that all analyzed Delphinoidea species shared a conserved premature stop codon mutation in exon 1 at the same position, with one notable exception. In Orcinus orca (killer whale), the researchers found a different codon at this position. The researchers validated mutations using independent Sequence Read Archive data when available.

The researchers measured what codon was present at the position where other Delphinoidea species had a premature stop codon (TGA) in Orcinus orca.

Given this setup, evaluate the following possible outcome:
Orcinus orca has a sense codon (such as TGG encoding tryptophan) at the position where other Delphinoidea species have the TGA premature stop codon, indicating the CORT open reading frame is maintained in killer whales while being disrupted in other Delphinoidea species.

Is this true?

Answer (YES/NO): NO